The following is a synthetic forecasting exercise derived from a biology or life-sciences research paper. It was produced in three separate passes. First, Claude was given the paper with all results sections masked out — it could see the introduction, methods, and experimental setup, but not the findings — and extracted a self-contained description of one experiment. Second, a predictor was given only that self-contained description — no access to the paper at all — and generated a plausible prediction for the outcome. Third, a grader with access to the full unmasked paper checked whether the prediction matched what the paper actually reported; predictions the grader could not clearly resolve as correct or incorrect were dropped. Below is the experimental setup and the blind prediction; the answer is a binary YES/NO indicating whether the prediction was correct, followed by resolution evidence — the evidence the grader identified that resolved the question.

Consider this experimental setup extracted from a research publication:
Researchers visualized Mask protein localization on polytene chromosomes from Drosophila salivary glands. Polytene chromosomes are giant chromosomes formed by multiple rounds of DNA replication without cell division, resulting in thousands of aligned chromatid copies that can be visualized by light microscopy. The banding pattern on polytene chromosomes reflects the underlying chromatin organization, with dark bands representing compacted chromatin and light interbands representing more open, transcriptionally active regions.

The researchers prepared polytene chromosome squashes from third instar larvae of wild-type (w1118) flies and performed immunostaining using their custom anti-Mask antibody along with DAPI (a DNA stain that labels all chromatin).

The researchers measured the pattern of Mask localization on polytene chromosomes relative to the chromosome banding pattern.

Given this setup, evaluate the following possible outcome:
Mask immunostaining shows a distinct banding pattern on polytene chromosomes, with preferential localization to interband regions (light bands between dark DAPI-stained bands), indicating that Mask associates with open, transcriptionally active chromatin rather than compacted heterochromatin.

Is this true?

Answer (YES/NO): YES